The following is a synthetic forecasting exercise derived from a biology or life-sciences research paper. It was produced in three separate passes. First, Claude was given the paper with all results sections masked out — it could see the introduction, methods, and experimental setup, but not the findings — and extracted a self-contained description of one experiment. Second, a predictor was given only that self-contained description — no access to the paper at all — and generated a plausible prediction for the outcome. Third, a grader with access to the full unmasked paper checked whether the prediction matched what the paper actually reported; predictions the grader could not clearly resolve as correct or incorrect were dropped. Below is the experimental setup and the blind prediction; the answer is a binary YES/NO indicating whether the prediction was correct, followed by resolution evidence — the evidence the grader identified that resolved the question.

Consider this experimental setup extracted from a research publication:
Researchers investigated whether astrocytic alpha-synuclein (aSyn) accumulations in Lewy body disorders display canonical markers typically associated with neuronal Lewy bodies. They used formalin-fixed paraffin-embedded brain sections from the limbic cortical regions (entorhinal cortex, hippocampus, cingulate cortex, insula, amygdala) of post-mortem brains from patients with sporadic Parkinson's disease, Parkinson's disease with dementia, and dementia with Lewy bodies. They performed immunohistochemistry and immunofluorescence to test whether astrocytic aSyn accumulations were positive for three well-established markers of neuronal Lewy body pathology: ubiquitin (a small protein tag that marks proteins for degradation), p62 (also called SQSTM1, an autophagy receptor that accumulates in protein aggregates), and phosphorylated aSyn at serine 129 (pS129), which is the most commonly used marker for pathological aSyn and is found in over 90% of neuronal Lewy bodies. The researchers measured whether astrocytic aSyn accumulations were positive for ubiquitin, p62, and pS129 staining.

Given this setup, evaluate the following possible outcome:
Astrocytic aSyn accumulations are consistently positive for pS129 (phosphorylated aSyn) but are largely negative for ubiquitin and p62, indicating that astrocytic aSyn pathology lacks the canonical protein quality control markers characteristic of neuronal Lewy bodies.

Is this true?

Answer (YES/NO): NO